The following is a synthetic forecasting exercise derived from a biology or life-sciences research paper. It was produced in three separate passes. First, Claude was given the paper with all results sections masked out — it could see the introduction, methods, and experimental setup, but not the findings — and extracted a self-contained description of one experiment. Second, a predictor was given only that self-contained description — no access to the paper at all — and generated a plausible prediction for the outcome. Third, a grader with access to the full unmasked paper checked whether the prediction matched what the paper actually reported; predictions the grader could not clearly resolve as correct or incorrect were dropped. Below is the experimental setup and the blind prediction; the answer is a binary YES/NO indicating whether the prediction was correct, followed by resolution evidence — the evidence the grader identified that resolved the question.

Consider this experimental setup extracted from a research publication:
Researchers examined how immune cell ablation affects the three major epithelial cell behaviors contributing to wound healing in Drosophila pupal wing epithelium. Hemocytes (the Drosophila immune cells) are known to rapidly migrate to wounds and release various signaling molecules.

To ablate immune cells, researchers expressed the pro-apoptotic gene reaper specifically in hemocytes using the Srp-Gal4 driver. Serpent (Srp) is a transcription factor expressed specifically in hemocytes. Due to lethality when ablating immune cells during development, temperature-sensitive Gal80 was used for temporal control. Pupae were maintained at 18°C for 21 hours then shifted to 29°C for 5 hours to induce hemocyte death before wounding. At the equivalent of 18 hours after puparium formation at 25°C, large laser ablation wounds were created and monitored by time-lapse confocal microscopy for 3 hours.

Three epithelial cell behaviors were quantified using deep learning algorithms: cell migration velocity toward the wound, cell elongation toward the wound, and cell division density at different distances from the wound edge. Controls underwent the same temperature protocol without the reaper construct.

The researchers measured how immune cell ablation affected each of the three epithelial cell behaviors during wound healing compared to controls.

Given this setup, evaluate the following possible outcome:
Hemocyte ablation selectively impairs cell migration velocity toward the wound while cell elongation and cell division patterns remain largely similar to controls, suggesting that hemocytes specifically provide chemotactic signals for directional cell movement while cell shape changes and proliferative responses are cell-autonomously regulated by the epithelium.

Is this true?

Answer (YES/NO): NO